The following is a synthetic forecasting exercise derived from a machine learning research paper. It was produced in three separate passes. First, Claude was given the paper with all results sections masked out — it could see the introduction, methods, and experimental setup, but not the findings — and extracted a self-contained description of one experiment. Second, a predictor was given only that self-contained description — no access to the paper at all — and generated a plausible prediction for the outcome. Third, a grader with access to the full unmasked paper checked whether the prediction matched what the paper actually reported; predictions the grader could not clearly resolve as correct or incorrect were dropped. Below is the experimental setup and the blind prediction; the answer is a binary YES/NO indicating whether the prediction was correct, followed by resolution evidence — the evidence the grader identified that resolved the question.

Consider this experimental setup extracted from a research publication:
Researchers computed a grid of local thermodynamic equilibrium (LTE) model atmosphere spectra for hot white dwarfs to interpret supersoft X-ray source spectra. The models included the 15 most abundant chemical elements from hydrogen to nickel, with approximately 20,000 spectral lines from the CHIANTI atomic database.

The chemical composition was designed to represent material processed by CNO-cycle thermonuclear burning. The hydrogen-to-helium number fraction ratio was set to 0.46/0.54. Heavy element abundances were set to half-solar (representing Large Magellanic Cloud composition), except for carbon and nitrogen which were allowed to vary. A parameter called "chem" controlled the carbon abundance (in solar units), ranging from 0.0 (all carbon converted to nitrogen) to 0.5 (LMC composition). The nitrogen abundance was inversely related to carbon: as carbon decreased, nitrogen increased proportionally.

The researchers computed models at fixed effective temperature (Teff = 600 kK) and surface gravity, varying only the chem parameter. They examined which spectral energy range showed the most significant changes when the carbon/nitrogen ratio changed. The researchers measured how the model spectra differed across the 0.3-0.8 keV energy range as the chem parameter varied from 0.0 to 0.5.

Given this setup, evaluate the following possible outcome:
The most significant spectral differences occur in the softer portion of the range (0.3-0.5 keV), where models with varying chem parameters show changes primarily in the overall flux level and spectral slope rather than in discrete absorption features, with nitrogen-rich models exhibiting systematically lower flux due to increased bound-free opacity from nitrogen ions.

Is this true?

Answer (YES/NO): NO